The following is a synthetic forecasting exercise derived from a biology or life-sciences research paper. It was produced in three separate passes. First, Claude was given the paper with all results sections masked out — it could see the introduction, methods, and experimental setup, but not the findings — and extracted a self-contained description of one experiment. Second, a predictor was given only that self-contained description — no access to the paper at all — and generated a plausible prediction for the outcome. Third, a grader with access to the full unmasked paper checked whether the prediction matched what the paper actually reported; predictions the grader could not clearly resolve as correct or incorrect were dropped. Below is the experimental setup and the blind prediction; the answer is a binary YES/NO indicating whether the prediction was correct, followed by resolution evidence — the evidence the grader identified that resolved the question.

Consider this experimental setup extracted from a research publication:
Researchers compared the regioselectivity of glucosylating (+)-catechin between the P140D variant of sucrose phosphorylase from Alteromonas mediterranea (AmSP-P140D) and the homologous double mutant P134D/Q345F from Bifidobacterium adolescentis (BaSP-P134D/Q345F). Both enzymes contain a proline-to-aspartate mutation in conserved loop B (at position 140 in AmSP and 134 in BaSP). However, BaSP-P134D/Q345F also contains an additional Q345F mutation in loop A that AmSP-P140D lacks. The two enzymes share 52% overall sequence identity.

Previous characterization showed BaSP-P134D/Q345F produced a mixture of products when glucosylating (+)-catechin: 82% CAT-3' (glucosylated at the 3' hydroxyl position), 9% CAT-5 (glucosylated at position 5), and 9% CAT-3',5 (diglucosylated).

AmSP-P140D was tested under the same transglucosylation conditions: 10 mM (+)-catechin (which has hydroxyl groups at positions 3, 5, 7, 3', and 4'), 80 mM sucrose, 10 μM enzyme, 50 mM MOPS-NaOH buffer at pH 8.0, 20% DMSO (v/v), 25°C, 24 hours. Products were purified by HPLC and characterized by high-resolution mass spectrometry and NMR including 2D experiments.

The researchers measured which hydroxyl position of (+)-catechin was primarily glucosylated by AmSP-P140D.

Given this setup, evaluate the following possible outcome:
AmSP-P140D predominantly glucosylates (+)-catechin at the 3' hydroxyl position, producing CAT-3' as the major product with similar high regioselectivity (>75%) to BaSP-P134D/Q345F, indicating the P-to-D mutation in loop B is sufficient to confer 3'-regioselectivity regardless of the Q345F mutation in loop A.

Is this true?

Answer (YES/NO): NO